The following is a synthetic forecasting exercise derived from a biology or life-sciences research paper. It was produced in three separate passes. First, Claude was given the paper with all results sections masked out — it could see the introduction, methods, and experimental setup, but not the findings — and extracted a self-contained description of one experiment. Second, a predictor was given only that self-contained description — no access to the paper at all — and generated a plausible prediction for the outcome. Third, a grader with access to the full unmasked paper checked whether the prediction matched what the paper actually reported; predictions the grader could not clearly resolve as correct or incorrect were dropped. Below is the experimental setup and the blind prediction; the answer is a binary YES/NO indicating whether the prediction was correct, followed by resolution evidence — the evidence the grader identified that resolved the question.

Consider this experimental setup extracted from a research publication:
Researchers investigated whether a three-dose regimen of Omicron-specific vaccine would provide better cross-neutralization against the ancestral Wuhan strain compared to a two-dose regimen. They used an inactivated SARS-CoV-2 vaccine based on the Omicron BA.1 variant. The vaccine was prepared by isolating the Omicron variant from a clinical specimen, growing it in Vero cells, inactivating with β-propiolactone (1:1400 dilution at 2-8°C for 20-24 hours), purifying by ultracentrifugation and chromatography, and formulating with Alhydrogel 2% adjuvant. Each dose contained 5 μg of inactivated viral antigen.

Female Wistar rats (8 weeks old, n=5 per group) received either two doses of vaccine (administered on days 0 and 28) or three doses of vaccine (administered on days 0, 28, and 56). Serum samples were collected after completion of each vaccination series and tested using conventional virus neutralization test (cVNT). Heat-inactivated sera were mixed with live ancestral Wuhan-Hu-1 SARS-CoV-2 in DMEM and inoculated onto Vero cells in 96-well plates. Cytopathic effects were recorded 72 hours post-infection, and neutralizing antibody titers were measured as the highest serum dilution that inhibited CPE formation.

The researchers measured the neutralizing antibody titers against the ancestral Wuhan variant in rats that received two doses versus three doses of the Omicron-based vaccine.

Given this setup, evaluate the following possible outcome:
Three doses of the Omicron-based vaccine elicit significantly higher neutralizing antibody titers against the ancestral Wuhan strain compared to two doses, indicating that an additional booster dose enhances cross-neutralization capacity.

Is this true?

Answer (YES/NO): YES